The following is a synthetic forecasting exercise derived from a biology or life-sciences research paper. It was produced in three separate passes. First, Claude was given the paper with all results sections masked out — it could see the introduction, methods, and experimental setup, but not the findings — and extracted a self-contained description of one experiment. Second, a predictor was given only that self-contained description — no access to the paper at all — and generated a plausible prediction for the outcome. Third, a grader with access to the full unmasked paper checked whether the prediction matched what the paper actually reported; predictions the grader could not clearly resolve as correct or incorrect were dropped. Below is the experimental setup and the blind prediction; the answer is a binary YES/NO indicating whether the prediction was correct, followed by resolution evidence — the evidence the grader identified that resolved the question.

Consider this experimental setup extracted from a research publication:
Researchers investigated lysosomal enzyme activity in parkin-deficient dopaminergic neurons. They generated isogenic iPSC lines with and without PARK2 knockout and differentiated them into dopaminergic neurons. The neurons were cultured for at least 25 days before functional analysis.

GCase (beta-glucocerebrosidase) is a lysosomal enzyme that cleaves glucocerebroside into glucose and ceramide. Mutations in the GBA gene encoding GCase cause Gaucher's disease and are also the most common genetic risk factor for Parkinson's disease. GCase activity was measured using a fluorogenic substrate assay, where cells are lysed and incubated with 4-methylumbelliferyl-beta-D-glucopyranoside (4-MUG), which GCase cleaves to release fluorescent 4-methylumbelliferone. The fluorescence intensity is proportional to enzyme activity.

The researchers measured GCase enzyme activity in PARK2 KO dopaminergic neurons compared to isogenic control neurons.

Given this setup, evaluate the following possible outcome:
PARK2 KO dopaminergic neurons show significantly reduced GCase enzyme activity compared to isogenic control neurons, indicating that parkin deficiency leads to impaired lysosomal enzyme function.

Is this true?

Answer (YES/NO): NO